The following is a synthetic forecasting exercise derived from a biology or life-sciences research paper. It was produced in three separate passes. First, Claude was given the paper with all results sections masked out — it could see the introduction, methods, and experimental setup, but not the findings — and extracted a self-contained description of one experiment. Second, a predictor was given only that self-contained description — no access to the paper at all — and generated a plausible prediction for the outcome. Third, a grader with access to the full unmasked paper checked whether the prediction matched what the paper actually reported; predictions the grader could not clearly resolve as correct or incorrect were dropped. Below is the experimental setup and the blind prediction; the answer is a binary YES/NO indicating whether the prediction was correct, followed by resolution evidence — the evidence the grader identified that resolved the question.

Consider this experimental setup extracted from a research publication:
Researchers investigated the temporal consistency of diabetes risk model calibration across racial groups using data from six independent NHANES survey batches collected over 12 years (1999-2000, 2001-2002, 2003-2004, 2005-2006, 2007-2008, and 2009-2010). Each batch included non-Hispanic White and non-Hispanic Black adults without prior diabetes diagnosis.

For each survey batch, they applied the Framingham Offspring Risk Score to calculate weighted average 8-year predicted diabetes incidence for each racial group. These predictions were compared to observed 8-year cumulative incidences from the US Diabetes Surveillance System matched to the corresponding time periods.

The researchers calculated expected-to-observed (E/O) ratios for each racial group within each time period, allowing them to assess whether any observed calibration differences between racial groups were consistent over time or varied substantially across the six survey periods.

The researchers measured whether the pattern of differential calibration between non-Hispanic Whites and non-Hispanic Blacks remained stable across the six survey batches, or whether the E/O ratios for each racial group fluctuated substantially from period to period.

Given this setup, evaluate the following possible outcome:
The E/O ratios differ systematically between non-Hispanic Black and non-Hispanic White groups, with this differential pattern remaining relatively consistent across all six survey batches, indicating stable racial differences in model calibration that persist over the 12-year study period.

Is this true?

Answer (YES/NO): YES